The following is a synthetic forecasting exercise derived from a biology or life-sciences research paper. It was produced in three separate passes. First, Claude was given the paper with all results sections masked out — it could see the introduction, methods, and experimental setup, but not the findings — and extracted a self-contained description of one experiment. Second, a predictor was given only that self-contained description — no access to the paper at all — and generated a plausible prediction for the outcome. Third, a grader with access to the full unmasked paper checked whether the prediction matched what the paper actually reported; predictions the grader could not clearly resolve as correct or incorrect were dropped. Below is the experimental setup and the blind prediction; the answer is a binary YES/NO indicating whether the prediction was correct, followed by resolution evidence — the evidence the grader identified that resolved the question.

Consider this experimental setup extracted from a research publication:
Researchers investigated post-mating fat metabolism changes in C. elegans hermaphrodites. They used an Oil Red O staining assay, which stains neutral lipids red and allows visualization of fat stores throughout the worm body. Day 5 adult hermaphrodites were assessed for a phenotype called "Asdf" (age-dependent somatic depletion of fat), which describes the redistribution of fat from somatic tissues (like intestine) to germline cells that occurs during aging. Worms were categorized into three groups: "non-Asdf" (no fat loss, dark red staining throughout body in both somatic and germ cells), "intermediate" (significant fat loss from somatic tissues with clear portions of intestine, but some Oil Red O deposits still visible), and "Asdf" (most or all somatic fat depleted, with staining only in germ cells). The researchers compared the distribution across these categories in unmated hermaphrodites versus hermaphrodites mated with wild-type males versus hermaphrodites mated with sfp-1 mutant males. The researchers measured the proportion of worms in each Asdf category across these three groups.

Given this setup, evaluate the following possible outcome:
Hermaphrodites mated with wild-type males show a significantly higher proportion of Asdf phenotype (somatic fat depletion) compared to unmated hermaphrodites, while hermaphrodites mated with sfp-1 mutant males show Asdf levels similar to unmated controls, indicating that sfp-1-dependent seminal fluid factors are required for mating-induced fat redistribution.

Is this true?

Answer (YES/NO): YES